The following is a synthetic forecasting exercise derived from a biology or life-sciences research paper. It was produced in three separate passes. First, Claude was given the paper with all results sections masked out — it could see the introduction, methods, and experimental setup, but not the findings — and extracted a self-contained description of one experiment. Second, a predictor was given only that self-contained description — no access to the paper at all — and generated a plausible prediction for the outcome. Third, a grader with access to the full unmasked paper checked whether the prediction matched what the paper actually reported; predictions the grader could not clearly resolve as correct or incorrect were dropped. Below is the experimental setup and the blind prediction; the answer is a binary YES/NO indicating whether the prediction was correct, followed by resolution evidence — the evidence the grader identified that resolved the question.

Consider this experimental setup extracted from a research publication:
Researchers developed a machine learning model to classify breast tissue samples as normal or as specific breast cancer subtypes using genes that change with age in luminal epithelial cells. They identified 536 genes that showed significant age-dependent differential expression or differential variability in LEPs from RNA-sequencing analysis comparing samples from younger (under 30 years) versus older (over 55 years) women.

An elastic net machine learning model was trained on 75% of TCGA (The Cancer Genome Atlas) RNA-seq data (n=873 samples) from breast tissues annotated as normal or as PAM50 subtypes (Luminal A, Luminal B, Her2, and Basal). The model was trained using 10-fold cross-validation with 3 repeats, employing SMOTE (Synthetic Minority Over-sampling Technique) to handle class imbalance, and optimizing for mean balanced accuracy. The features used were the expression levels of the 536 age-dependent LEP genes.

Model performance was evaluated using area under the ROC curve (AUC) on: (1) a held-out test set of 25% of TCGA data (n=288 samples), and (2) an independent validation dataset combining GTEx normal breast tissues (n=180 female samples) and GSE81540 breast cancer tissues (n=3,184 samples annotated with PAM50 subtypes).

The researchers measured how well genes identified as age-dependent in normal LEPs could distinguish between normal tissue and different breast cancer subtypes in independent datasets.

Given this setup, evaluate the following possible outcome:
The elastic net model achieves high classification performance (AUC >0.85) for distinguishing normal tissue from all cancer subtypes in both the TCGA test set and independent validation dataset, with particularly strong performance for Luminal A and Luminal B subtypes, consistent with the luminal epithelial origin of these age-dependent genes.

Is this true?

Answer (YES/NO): NO